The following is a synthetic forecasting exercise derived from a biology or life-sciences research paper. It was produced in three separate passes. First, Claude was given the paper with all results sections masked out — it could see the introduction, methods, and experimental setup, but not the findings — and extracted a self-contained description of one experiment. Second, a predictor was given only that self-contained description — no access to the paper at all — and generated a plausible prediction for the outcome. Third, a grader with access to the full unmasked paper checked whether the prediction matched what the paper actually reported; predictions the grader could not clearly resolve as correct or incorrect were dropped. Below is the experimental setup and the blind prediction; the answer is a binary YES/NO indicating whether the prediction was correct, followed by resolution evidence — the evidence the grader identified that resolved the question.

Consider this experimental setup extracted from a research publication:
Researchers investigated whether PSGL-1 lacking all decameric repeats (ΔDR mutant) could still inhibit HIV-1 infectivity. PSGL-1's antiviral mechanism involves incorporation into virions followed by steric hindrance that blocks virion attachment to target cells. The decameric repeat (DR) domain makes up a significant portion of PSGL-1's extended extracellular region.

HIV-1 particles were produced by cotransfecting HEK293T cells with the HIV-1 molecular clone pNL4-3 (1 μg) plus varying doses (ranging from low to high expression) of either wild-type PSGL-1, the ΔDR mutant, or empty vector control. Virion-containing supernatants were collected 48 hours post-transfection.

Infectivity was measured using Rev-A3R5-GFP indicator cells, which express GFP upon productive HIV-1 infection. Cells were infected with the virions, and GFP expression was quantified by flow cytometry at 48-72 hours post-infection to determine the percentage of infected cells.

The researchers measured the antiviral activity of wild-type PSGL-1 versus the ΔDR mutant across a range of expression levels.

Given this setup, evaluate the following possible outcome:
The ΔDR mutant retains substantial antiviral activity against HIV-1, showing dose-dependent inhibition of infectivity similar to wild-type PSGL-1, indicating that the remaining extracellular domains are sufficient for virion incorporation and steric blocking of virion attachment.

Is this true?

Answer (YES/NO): NO